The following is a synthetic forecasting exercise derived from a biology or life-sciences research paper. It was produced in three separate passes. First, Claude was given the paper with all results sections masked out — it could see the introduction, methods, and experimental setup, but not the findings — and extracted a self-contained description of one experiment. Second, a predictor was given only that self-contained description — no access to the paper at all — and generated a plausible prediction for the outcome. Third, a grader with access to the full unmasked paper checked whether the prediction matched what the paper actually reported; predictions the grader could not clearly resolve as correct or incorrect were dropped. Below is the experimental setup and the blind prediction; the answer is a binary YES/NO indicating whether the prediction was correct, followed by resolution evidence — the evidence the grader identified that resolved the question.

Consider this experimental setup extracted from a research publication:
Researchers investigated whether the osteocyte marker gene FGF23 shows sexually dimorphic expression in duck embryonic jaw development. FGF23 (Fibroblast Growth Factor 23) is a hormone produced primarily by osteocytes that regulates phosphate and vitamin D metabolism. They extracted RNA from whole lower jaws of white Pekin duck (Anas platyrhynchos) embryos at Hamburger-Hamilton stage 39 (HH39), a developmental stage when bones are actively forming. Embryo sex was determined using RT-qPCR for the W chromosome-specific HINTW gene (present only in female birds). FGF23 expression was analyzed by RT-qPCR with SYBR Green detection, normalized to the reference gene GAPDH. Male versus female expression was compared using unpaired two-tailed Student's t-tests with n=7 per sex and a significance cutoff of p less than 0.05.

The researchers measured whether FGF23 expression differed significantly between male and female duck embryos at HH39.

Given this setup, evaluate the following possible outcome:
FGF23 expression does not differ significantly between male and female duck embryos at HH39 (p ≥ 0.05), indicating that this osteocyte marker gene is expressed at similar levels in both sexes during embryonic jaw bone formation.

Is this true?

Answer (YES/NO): YES